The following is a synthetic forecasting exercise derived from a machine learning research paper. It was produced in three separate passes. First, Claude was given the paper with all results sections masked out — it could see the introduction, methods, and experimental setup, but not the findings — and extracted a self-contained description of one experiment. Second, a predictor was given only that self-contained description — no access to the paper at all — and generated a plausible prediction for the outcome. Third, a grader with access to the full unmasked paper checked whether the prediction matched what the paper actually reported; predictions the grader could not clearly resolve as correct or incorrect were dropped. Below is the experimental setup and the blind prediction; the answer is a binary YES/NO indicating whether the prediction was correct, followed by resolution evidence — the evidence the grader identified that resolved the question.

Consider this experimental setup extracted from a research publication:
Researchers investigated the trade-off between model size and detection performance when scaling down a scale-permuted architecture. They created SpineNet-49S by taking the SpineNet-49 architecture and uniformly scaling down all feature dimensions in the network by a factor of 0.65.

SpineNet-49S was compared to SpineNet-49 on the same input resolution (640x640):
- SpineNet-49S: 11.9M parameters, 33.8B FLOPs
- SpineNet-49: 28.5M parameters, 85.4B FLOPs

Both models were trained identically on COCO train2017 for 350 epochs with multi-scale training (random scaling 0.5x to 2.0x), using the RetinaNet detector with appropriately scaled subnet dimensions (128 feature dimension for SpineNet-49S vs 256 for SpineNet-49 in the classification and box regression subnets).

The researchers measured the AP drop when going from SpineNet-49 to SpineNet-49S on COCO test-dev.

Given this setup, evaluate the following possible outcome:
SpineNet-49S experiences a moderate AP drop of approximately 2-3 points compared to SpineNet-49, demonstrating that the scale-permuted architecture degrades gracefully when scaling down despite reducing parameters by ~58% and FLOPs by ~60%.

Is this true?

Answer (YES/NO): NO